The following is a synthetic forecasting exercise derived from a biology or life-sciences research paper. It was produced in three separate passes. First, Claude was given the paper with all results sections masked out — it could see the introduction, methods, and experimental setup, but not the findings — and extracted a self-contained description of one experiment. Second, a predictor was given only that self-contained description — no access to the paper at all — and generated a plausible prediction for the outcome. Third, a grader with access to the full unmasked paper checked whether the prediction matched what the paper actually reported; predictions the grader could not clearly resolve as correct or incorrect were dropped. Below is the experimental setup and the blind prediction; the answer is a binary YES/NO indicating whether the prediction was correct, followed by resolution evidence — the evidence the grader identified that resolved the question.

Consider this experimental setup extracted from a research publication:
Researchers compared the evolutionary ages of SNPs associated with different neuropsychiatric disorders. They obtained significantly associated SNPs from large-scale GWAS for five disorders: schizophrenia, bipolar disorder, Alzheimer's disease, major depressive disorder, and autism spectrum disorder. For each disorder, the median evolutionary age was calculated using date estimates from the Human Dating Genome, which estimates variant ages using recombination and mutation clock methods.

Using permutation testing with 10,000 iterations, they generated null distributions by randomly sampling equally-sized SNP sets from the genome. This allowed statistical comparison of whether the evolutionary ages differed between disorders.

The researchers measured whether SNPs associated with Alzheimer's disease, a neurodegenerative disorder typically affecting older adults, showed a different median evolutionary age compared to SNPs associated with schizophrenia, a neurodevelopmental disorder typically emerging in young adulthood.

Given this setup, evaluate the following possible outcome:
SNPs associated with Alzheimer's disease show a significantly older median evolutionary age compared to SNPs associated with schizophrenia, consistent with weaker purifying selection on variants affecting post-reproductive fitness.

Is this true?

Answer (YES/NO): NO